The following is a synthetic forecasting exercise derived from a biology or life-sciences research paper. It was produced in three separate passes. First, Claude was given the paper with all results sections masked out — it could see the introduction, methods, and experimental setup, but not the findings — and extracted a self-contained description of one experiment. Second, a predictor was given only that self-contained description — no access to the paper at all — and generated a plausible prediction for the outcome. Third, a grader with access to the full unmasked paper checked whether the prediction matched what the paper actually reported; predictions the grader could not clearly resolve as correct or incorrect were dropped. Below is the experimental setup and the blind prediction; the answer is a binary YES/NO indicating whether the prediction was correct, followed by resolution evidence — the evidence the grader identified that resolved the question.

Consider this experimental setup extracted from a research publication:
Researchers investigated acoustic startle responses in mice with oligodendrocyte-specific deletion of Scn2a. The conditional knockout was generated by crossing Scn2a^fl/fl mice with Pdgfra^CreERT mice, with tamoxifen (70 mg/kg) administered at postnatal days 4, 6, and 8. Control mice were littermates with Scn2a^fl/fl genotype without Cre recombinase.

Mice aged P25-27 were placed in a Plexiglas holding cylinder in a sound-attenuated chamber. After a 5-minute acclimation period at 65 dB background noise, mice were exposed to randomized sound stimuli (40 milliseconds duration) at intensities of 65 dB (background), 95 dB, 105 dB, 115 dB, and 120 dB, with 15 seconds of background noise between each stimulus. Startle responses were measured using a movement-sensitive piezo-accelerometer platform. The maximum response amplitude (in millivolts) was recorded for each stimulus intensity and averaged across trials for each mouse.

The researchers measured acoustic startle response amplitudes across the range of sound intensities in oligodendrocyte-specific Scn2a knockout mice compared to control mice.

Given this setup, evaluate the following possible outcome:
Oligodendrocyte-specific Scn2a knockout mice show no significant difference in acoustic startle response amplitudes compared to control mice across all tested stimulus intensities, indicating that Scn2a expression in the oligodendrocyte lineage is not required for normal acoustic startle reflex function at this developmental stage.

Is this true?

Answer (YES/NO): NO